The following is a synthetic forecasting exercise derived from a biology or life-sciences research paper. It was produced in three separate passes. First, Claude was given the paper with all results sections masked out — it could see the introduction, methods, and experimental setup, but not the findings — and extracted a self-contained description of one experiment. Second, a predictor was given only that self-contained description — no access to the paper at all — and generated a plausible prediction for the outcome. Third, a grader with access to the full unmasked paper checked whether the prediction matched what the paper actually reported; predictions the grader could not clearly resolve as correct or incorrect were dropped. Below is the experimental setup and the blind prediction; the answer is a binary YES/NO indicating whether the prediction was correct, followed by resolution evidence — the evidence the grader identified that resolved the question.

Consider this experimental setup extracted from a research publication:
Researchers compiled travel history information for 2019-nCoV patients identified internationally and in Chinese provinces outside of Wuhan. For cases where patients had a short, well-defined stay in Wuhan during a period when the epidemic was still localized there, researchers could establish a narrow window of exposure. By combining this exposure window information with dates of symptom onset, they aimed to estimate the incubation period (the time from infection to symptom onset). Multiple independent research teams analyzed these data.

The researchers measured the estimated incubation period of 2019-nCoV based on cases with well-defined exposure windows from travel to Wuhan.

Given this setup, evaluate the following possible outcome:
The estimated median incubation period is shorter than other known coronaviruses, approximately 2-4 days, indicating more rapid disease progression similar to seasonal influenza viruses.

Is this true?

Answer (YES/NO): NO